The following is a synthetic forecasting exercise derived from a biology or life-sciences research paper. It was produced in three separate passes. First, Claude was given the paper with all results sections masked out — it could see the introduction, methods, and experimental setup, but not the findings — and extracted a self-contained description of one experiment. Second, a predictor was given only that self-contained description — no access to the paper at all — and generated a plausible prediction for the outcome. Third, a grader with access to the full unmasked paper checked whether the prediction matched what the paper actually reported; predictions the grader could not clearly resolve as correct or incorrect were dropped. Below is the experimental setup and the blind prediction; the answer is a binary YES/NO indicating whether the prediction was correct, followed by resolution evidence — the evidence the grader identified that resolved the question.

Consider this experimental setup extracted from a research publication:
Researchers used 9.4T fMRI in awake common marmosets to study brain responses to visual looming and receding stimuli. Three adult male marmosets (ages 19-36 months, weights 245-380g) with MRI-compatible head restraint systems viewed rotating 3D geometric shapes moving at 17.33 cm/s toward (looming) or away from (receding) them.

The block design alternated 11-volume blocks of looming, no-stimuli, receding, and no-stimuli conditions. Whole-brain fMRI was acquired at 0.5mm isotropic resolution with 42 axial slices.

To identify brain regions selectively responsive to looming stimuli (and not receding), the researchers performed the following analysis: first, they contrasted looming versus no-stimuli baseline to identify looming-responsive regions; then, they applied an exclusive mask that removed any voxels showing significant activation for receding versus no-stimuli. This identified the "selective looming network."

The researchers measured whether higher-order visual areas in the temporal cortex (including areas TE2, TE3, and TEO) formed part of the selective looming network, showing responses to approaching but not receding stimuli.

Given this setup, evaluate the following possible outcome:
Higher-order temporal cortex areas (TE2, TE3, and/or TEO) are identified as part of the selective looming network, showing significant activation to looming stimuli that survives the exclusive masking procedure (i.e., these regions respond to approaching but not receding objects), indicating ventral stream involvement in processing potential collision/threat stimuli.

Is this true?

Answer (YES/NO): YES